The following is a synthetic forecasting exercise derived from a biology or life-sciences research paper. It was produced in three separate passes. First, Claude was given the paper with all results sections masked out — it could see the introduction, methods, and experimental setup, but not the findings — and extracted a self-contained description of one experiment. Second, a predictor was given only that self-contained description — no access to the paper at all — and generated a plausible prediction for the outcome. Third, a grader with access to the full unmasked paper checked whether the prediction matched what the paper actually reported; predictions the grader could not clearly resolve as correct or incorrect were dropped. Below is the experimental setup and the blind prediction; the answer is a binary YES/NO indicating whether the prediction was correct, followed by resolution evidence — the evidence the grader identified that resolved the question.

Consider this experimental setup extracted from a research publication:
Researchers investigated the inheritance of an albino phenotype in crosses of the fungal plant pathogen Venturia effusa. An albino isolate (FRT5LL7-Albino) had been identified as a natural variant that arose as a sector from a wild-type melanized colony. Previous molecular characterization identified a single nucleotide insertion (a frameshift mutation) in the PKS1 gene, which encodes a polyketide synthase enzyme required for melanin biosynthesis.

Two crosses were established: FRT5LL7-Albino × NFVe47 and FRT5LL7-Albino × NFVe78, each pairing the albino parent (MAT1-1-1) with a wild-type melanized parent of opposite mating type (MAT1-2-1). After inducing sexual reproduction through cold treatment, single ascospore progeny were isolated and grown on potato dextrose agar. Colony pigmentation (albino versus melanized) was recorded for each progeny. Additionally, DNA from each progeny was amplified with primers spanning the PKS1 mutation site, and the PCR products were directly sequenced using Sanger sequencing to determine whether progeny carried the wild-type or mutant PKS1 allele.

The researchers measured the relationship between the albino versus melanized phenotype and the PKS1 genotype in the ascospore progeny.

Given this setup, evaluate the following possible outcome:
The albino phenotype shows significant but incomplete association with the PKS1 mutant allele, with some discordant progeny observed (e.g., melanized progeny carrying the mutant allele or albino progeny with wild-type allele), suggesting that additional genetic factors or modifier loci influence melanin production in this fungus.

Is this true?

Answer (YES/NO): NO